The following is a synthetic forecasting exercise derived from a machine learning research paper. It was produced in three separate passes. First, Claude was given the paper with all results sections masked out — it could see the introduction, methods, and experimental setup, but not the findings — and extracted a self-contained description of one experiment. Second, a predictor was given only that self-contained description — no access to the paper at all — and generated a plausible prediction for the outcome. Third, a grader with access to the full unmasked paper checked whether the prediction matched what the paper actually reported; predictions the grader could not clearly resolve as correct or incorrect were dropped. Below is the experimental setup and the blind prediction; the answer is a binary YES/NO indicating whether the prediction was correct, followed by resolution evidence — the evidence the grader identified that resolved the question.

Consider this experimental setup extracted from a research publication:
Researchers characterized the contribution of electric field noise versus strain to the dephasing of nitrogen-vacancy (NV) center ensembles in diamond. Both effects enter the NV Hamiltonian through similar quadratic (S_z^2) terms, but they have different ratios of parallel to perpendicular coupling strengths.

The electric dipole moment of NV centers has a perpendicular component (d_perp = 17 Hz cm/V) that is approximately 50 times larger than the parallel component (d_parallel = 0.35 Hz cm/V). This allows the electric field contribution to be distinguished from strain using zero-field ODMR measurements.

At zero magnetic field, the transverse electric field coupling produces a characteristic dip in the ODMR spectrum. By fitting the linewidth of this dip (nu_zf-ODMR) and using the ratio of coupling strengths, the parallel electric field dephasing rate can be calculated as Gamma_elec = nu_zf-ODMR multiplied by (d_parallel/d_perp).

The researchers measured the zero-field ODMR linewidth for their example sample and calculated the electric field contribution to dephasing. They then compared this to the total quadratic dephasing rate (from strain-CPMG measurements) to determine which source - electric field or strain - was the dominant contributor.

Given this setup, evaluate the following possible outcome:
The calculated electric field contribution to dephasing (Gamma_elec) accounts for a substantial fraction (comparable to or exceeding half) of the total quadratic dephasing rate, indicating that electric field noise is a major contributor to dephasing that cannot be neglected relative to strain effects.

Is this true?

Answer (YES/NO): NO